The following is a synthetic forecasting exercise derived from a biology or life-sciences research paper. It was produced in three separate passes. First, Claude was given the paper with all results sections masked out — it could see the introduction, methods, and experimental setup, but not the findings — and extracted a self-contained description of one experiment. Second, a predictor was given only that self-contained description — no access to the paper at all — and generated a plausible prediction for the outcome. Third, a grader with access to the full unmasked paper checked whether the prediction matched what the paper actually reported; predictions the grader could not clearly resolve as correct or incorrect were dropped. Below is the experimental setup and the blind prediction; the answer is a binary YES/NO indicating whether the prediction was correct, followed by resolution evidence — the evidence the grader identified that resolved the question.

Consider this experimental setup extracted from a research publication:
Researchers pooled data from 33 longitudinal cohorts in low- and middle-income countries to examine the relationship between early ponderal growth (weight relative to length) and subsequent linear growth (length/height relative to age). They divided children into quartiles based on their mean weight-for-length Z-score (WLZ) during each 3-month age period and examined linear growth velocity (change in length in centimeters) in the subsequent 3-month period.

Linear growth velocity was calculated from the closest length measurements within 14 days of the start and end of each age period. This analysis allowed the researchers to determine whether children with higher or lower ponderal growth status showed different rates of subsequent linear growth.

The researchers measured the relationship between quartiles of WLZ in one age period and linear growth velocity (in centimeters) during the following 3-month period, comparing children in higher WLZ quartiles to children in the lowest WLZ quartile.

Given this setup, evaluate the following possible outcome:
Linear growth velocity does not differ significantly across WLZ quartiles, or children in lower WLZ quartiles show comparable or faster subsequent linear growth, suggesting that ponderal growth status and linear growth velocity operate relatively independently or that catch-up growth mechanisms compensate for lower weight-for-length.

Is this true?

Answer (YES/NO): NO